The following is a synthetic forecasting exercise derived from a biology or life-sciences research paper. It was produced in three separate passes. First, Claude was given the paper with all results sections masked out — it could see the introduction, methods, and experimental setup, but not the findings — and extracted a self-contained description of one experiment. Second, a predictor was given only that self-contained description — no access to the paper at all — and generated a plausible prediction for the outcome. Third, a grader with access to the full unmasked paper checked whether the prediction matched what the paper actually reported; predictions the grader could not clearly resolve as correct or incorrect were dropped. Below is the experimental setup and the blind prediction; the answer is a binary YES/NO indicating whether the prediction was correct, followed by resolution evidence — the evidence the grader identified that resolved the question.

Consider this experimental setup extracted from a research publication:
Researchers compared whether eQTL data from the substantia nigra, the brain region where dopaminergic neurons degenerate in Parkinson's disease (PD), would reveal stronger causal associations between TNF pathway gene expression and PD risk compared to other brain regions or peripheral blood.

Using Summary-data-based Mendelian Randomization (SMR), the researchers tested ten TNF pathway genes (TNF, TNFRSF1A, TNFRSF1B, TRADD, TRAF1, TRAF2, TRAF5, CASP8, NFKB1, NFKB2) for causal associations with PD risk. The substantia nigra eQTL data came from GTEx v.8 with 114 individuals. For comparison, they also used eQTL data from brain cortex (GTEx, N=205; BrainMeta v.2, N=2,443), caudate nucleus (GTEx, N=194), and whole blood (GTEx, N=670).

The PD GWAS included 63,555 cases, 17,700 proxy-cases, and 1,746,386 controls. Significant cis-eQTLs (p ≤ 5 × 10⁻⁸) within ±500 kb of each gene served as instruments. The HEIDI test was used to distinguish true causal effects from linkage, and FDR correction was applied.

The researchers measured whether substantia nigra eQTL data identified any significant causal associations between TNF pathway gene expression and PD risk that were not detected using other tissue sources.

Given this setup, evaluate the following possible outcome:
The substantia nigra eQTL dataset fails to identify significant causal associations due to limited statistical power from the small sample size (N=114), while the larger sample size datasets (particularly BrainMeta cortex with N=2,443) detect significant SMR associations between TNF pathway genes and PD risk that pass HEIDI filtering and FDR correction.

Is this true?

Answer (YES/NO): NO